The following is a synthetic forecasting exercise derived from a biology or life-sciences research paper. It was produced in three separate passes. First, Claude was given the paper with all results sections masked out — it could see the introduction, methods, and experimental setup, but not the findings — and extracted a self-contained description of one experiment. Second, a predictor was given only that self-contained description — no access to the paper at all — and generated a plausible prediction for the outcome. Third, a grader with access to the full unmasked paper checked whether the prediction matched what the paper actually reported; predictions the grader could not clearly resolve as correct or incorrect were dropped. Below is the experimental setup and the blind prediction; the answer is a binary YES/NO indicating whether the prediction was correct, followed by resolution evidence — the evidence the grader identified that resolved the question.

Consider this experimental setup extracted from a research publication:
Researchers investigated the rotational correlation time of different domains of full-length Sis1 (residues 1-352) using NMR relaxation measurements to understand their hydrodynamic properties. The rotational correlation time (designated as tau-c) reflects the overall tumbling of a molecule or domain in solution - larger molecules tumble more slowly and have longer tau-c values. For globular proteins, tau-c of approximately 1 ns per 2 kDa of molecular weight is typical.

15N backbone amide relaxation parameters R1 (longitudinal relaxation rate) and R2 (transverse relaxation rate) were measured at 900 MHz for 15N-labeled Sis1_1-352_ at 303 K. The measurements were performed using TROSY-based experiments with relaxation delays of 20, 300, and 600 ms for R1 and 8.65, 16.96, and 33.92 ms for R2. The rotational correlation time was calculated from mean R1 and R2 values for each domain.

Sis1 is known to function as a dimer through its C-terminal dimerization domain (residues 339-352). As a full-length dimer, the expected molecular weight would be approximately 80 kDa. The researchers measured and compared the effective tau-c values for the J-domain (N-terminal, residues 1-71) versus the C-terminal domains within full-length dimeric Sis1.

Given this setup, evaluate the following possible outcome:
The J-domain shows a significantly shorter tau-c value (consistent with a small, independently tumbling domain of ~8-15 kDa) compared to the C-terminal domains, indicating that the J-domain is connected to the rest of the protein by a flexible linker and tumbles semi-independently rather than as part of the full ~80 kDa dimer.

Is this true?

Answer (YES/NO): YES